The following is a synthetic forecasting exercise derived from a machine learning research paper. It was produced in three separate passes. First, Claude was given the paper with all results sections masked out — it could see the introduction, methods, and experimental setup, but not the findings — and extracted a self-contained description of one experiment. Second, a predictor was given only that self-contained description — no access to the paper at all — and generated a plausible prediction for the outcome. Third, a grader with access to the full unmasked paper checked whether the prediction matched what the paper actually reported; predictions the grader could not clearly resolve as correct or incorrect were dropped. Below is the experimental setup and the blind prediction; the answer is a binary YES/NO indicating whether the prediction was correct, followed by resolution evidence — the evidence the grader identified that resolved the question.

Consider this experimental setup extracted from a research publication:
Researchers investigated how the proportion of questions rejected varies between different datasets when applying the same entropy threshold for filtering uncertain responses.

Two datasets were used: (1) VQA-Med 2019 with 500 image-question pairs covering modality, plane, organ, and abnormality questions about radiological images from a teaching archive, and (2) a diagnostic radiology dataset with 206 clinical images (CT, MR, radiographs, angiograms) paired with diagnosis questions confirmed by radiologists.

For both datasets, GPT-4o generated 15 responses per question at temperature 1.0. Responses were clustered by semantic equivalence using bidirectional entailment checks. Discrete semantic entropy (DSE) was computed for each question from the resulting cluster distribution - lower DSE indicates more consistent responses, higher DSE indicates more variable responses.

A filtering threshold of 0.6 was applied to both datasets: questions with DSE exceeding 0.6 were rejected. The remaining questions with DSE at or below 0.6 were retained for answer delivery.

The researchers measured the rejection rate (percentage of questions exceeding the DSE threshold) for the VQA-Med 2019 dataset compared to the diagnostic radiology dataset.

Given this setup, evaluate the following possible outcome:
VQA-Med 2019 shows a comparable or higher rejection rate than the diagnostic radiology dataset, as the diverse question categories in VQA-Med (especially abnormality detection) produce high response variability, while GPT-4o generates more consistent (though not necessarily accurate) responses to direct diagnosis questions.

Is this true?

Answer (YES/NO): NO